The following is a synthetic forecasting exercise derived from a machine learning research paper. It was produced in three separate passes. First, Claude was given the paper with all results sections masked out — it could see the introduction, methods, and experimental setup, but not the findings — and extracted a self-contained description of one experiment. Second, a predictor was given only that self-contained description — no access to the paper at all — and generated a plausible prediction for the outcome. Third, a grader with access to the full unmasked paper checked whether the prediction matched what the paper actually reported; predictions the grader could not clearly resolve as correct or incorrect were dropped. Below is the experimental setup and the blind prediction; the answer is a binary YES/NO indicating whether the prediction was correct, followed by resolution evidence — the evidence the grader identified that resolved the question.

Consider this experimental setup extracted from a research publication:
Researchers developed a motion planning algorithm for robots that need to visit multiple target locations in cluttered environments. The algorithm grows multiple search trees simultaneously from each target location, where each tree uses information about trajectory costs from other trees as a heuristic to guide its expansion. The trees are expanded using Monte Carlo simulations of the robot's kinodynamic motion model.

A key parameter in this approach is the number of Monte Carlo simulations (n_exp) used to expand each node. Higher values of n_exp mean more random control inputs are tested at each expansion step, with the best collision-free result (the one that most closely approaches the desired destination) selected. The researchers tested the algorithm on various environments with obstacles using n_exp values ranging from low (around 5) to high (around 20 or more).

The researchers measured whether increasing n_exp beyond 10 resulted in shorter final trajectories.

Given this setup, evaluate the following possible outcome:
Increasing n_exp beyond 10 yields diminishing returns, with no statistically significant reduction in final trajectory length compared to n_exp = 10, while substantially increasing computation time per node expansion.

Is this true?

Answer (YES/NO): YES